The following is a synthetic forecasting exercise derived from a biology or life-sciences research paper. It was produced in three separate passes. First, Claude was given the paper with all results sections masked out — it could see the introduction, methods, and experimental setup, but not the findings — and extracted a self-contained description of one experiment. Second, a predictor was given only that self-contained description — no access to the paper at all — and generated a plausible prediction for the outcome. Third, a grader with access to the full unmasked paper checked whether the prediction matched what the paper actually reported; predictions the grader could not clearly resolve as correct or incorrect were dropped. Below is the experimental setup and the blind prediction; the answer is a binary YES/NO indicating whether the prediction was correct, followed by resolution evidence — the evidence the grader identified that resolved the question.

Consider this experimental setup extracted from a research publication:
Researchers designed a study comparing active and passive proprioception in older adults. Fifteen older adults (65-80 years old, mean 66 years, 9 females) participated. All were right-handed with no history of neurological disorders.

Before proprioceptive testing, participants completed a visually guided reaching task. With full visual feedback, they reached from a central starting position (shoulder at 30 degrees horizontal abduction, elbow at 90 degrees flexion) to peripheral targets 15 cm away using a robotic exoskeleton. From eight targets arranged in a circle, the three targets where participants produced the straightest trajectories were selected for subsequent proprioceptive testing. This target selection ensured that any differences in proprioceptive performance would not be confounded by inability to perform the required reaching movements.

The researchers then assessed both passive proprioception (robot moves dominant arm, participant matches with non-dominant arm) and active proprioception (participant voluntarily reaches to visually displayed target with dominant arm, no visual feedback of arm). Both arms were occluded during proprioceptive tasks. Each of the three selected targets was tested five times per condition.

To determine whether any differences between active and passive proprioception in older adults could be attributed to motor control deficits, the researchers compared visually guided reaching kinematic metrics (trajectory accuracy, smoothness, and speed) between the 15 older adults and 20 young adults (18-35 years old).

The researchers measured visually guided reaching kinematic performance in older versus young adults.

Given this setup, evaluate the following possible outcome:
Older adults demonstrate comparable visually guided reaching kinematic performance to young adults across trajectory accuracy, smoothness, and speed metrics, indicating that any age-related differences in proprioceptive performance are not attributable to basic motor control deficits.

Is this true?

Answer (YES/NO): YES